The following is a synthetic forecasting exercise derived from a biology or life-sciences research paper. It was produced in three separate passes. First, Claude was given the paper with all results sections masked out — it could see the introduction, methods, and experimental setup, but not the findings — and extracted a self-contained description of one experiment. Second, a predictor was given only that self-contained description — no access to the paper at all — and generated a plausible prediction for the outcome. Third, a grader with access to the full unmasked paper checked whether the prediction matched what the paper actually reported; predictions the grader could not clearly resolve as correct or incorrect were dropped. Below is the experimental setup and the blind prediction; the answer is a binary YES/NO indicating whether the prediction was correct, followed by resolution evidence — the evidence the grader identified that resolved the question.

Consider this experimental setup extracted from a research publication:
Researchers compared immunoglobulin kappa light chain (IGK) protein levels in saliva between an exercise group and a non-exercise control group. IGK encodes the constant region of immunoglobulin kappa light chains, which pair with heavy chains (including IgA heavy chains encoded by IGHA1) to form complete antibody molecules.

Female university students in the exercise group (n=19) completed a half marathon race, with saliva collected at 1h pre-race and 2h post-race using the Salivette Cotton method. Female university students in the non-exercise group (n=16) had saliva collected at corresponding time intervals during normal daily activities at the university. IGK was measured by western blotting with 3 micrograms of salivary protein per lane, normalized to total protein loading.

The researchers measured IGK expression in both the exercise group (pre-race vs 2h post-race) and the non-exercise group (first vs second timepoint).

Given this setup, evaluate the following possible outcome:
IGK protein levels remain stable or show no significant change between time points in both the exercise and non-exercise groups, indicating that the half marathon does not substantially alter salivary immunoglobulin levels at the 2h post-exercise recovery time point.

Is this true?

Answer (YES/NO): NO